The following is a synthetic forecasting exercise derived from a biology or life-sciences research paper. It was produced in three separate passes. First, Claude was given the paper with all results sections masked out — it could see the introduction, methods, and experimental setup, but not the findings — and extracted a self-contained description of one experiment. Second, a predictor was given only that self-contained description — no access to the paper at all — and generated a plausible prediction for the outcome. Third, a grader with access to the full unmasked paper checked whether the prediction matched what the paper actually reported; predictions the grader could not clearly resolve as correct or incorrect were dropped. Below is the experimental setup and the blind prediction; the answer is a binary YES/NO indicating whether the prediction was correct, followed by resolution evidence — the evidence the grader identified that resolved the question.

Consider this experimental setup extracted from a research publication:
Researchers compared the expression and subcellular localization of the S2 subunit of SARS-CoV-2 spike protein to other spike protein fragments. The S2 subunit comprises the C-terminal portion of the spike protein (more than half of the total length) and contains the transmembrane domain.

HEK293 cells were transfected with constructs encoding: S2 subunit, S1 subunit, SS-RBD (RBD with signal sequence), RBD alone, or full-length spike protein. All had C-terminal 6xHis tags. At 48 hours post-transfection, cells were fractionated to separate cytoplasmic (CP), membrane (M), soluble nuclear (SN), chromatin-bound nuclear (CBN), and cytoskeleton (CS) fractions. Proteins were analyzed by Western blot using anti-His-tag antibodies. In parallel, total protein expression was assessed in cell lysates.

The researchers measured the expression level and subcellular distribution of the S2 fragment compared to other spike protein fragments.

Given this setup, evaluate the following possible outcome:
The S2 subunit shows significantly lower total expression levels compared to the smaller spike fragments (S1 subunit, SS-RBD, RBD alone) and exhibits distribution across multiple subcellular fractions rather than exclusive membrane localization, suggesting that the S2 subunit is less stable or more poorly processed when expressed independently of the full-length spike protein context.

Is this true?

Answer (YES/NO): YES